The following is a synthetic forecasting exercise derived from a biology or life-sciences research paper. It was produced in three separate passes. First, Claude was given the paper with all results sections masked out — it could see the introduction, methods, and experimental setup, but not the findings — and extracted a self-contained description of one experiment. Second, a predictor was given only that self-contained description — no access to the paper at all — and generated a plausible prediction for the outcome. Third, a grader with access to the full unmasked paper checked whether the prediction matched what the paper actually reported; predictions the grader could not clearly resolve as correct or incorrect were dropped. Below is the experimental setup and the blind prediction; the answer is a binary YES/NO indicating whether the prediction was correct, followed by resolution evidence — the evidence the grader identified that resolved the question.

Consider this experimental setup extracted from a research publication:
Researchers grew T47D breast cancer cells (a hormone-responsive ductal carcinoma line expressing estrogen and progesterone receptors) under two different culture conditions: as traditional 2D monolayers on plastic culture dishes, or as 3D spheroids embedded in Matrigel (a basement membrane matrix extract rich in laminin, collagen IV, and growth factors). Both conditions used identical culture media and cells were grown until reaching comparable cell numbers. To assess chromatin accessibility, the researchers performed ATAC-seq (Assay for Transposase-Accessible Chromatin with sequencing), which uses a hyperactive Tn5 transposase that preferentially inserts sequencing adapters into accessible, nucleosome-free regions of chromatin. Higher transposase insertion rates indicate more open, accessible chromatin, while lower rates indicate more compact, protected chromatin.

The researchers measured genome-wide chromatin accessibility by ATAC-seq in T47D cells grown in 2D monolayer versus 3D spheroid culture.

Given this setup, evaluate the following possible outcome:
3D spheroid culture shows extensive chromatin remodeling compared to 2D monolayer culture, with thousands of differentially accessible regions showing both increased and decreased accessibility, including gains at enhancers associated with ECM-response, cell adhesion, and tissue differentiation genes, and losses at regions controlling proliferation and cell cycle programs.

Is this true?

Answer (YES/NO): NO